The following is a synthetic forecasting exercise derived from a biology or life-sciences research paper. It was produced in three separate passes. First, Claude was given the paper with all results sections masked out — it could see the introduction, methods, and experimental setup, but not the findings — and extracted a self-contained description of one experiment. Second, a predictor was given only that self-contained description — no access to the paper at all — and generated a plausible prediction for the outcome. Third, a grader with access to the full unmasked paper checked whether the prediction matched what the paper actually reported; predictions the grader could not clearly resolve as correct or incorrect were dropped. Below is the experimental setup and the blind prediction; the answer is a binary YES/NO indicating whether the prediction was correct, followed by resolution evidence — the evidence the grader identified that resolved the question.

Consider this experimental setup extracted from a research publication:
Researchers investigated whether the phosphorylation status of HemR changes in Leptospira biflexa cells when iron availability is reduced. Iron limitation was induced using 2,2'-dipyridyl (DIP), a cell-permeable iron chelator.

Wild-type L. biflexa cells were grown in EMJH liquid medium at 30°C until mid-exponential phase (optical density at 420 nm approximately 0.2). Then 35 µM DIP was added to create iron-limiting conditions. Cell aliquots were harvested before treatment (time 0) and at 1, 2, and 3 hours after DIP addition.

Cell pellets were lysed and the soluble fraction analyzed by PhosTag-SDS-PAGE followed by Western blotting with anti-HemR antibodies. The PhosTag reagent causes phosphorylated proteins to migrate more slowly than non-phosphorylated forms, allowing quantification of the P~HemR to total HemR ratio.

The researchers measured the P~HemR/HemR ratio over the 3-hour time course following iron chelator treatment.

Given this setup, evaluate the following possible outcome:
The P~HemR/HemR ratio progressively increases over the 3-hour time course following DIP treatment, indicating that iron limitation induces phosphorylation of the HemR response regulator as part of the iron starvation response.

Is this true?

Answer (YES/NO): NO